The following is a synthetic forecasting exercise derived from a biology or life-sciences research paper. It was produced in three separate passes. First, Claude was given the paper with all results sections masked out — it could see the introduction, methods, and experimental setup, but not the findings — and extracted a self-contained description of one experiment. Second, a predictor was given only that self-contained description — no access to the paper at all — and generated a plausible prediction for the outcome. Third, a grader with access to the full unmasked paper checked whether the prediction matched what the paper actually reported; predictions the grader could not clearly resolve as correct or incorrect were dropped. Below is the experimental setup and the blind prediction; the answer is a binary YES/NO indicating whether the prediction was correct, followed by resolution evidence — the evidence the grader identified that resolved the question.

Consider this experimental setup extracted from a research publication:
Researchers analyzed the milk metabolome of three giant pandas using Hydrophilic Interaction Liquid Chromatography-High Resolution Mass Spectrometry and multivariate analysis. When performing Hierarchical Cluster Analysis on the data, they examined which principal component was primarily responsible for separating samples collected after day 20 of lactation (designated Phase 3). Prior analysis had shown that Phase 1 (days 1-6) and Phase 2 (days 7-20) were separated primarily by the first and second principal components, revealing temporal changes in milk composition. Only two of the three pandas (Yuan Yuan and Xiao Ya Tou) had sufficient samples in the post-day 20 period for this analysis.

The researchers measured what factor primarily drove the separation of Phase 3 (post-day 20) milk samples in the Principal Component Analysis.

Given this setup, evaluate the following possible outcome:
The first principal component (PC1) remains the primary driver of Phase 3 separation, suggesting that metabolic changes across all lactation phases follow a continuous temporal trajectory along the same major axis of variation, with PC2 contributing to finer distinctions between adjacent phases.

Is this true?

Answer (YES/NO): NO